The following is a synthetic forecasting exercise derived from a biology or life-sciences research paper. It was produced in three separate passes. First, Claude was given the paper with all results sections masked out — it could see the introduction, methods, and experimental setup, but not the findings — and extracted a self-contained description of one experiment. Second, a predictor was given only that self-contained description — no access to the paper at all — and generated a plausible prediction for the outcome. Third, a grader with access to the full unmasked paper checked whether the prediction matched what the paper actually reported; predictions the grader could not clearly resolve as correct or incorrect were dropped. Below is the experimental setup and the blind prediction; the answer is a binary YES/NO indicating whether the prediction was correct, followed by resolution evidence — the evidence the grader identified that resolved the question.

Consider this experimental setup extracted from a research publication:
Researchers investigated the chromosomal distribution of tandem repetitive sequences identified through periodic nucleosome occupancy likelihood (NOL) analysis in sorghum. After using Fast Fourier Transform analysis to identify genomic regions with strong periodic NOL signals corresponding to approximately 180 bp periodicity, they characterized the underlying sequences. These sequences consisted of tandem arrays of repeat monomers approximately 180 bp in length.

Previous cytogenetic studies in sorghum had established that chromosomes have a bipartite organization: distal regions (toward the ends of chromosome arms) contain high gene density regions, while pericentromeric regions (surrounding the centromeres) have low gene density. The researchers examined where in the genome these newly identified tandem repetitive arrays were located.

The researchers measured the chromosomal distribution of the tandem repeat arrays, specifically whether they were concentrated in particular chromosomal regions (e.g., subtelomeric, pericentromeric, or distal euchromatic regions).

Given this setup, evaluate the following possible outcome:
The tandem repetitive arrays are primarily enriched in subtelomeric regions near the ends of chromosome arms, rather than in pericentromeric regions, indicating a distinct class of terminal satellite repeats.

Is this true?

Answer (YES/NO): YES